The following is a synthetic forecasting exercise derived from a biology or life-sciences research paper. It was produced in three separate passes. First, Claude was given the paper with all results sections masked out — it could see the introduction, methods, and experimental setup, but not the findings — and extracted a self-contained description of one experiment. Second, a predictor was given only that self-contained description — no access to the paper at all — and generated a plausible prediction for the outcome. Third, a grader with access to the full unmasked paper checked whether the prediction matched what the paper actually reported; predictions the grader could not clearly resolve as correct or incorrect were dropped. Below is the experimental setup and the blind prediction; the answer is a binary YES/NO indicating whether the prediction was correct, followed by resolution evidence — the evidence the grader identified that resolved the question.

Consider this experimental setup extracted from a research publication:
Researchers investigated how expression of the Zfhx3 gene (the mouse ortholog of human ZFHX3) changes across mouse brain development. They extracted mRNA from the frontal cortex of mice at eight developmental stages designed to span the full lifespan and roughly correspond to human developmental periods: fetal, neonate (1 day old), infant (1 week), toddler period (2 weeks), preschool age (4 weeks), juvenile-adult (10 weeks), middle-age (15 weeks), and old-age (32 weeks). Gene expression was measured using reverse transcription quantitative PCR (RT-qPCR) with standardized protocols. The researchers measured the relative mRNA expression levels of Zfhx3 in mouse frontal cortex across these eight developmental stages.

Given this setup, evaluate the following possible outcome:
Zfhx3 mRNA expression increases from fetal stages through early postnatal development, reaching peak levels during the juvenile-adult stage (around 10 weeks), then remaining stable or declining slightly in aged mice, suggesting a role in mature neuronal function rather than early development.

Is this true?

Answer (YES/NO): NO